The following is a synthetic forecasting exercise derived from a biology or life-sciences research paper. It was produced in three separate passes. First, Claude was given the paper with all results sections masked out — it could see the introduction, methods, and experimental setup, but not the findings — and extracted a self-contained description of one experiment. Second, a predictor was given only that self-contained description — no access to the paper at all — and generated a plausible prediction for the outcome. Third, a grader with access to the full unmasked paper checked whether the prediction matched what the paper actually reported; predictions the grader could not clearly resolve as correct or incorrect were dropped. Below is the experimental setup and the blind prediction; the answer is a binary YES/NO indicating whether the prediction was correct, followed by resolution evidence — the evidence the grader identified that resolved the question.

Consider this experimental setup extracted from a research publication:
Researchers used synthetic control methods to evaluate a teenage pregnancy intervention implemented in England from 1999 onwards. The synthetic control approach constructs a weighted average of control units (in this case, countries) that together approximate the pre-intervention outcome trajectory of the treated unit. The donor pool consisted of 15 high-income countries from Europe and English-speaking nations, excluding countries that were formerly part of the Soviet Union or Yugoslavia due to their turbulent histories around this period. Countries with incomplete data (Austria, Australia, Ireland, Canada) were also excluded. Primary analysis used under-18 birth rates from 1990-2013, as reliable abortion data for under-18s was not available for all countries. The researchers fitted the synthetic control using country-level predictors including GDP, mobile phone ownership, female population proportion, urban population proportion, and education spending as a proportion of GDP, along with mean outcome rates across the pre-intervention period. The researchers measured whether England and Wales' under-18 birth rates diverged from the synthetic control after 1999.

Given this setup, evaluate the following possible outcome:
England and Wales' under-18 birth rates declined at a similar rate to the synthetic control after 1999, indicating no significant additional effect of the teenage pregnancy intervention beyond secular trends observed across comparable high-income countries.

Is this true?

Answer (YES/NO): YES